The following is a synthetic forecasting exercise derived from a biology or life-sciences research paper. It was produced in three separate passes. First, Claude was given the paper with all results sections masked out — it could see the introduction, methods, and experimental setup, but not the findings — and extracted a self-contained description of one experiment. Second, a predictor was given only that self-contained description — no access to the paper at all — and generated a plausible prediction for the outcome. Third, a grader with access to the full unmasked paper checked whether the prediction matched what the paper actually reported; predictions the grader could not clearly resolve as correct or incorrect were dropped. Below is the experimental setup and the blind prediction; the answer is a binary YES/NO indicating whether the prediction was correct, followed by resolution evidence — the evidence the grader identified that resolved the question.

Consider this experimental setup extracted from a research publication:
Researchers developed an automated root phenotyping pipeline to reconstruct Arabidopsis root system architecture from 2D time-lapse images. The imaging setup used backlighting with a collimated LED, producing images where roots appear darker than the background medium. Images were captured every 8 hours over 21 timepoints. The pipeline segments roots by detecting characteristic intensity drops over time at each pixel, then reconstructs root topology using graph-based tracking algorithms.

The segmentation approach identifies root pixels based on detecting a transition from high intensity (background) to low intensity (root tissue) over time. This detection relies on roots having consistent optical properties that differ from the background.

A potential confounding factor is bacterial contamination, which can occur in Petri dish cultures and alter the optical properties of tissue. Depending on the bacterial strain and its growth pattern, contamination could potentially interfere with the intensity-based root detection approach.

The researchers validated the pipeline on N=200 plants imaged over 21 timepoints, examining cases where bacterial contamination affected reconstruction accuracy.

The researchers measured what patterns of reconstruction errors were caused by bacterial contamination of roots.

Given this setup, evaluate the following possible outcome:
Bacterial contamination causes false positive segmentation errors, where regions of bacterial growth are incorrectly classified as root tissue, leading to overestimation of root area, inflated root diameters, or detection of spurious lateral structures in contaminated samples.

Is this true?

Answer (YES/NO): YES